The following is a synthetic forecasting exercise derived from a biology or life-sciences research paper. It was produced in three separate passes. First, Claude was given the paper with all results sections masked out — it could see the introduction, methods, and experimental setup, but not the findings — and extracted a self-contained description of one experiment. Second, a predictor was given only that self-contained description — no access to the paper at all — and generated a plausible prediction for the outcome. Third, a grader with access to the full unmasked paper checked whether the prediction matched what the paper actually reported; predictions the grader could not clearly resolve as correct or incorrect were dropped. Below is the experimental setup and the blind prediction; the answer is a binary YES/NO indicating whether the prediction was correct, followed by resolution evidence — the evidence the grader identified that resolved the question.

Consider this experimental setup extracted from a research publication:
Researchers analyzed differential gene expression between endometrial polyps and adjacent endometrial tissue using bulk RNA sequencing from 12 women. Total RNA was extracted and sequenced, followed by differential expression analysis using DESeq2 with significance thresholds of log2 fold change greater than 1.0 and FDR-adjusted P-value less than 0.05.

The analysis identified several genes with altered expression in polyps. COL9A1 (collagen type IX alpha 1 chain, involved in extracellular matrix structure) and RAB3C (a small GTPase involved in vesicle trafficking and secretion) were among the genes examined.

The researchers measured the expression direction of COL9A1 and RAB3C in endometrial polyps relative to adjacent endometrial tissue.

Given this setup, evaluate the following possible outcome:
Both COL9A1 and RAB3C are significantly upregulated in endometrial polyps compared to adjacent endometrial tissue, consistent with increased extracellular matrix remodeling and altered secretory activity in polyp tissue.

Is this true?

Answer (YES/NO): NO